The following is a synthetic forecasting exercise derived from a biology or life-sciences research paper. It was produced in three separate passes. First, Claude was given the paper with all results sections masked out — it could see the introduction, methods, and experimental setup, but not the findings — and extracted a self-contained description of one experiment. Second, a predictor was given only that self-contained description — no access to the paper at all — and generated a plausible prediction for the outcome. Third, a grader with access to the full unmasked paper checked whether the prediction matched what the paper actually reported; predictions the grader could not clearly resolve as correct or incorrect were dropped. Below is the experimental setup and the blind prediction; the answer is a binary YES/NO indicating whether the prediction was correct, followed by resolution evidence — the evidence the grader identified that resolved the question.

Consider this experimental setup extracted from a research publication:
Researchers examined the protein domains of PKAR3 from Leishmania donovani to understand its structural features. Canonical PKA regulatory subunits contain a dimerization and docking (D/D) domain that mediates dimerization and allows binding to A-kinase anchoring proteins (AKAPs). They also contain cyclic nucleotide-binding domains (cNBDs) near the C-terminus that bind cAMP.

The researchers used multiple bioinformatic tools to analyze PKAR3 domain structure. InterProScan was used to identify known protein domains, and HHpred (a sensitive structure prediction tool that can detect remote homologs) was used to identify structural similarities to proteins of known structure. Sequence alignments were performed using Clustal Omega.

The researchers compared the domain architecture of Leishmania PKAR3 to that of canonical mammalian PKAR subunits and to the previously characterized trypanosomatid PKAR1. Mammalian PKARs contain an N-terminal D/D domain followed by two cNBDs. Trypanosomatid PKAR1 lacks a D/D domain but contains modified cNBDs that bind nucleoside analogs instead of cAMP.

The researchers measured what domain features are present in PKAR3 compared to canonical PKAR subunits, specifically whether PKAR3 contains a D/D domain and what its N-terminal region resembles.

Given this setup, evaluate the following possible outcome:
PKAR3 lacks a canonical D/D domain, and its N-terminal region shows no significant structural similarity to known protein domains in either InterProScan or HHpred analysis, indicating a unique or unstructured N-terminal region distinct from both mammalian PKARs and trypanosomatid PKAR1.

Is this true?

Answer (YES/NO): NO